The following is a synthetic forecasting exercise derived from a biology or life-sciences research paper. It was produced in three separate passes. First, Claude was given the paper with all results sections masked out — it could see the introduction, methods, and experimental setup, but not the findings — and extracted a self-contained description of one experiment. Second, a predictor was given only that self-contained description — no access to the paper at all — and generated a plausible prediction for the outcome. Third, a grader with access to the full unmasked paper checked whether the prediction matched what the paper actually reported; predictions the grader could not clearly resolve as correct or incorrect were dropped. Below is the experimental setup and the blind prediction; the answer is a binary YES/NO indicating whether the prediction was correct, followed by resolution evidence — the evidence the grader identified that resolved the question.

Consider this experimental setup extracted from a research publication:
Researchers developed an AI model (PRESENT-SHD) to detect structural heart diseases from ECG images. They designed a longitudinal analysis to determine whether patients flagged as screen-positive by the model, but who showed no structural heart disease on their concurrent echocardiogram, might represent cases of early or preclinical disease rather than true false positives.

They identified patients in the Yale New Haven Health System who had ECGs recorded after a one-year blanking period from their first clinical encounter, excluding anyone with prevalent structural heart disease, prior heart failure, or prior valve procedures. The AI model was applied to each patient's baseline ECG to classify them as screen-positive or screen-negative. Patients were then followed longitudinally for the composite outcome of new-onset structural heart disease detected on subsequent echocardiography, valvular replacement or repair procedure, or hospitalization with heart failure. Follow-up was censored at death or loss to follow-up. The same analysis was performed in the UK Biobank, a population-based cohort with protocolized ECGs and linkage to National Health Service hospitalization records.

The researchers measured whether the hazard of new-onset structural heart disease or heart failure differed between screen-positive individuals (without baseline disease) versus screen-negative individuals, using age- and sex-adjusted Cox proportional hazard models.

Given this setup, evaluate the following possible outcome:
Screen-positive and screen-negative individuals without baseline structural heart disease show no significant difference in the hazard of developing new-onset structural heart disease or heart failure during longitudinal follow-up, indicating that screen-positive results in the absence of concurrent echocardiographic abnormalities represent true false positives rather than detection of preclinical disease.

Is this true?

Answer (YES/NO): NO